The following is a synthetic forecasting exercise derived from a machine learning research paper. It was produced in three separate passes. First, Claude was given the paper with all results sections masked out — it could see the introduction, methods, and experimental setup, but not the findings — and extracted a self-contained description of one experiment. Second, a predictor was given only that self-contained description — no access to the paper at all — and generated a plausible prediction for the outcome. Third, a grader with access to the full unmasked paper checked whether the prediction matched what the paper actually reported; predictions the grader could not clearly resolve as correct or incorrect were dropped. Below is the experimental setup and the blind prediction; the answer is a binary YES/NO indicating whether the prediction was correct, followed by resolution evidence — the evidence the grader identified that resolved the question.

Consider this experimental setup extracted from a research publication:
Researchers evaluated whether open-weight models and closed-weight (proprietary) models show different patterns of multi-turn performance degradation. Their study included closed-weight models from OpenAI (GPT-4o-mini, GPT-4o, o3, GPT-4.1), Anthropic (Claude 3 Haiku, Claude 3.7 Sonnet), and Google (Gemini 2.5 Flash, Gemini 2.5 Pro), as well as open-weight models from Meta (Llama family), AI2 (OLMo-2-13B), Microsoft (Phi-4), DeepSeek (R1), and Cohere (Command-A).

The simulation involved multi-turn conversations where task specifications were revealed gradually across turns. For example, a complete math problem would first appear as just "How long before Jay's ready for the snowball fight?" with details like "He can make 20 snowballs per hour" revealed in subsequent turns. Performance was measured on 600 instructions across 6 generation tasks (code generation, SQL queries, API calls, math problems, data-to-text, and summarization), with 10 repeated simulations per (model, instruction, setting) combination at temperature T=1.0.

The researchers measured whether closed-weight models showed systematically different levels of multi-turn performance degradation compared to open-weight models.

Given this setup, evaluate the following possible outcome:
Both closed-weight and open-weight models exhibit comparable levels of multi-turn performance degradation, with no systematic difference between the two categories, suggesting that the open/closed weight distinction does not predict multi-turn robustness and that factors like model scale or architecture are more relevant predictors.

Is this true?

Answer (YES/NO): YES